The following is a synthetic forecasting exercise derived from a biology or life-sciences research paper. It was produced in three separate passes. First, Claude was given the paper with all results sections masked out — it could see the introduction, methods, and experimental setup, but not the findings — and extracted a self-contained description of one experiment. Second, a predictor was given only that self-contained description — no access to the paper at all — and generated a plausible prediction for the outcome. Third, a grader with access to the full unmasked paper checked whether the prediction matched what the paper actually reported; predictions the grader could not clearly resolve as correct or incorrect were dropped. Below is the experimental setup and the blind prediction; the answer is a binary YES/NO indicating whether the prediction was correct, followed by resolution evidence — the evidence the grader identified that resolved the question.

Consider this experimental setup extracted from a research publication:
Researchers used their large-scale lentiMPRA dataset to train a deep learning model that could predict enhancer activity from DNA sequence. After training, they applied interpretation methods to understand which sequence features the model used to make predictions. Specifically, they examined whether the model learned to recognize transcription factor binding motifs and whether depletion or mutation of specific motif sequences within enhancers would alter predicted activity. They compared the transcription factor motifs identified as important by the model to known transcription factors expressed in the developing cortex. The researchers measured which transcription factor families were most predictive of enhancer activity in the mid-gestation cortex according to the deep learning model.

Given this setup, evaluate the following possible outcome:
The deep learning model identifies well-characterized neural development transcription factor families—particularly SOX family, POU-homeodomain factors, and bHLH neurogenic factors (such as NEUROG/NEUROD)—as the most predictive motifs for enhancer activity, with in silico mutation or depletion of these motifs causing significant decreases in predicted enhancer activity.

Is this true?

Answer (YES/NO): NO